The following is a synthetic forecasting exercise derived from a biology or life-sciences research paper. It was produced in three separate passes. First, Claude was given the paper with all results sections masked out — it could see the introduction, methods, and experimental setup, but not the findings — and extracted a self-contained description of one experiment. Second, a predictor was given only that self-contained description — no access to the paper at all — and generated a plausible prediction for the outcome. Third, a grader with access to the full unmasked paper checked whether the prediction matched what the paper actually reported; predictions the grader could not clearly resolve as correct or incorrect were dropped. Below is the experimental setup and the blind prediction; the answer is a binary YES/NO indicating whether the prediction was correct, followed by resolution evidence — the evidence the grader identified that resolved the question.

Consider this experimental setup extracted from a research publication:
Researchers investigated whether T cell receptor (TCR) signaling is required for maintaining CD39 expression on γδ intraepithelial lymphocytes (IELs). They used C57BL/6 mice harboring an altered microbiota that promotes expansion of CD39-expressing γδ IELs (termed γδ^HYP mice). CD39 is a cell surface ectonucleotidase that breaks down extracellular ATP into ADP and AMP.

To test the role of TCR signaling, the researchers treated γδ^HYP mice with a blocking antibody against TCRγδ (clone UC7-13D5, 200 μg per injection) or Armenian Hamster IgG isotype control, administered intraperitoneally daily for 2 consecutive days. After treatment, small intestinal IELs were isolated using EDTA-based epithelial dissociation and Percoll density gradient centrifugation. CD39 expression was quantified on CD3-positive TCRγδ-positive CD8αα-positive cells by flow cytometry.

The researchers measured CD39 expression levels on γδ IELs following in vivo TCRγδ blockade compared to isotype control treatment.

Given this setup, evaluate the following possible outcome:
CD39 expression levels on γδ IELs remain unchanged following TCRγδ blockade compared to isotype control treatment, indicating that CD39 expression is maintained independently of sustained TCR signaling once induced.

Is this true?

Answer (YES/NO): NO